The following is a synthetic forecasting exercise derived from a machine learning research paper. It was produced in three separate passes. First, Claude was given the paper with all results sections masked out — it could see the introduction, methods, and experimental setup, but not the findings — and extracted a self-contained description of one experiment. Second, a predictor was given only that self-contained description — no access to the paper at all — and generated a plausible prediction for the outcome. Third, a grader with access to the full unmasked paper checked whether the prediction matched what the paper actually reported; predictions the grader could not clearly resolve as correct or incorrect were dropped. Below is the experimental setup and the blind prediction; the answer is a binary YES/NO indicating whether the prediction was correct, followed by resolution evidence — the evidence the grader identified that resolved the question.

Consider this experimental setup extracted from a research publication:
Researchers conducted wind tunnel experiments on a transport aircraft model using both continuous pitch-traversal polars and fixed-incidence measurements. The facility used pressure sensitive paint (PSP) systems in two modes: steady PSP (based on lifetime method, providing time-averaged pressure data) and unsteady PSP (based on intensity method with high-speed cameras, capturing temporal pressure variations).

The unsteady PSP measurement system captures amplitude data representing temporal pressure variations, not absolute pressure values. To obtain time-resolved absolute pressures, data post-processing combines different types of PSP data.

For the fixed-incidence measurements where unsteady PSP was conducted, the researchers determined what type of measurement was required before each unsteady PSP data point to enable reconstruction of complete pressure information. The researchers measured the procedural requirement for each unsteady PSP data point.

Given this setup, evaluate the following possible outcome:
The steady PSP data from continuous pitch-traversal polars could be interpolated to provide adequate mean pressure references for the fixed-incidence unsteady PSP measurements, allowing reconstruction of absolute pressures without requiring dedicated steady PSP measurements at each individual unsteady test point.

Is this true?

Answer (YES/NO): NO